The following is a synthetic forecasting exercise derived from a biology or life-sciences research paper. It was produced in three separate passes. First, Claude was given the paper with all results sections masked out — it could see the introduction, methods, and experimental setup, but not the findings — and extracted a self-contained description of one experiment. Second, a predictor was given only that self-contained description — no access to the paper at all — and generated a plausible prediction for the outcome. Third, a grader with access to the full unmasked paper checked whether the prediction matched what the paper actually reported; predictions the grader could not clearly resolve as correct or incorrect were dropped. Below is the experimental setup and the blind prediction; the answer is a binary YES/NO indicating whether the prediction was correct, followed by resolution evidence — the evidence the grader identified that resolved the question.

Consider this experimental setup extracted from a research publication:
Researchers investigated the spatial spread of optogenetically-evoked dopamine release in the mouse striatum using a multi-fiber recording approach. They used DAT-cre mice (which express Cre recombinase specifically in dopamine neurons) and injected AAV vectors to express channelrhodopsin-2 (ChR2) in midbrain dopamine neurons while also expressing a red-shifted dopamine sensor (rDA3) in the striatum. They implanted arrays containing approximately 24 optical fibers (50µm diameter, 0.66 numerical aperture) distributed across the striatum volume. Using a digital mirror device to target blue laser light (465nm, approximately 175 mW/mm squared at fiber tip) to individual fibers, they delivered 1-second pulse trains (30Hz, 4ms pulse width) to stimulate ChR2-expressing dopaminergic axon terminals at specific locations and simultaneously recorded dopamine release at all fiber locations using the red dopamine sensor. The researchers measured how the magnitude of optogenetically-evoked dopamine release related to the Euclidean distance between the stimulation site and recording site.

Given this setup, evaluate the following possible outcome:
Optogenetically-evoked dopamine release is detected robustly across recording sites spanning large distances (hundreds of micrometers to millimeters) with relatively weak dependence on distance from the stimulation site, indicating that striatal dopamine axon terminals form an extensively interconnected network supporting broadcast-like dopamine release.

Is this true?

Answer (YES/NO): NO